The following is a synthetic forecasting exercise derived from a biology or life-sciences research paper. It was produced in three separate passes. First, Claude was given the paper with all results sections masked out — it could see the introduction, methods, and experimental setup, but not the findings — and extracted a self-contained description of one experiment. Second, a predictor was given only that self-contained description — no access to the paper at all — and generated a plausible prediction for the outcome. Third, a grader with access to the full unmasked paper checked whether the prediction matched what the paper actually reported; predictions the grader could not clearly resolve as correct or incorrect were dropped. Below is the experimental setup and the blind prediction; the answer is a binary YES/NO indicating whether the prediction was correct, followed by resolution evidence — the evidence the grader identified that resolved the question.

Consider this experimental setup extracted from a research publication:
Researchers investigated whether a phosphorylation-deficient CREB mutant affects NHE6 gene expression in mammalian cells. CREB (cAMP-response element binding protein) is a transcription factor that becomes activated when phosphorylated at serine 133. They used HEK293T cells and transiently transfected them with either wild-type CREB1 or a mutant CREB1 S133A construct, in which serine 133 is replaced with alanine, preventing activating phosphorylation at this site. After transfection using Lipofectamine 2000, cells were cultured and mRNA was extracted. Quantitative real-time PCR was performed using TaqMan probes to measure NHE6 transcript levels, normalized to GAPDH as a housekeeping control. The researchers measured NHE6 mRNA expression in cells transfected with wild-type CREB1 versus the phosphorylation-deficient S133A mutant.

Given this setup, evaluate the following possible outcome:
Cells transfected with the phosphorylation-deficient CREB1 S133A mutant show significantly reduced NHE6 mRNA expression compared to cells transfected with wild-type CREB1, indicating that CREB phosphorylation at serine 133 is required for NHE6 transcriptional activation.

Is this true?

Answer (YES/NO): YES